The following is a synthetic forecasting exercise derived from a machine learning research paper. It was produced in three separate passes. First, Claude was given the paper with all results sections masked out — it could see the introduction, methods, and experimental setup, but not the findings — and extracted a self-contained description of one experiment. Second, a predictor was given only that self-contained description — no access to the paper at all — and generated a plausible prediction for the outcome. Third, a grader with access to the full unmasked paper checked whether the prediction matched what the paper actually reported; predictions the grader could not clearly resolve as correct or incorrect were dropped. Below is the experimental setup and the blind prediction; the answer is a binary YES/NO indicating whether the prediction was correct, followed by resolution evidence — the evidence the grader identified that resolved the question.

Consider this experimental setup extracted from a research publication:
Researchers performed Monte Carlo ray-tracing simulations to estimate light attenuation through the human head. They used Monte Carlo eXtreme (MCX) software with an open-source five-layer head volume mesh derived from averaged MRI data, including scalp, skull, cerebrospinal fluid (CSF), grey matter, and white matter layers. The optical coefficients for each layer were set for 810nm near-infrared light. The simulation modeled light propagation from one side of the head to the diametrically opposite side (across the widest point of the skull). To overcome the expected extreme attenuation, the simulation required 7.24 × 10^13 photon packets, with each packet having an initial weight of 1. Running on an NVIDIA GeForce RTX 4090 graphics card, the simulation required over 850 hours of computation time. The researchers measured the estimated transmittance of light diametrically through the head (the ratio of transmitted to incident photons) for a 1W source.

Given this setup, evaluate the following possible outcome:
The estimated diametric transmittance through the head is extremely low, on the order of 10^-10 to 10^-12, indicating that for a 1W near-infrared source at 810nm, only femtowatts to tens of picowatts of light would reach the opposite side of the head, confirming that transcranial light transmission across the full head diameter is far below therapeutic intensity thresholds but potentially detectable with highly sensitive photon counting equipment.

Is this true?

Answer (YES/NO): NO